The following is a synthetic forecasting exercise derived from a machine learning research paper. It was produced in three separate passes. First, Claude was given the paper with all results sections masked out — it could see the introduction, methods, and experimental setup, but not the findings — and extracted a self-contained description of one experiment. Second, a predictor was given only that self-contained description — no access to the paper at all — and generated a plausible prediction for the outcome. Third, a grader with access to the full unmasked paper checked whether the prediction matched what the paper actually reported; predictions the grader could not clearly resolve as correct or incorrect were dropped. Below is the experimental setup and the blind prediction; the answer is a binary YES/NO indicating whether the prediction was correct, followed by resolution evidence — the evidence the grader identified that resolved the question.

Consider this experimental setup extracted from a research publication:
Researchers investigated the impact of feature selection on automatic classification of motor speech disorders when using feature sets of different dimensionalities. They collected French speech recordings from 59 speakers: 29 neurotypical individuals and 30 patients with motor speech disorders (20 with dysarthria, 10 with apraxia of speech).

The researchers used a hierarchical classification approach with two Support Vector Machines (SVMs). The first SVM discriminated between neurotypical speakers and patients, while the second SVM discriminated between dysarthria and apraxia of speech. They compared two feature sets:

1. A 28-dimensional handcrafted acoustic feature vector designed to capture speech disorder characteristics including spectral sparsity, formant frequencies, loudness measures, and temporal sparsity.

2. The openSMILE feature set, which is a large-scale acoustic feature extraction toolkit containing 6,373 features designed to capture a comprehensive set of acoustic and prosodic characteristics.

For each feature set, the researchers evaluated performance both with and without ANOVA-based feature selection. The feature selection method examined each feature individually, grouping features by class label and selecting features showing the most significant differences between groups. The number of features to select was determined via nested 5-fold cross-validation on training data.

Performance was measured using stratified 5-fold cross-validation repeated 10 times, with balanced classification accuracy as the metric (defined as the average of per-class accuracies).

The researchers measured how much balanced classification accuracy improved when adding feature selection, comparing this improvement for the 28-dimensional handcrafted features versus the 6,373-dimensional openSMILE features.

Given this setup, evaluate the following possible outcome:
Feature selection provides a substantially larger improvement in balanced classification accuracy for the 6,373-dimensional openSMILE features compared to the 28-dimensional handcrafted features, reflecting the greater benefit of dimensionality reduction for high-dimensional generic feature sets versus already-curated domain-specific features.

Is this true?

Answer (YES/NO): YES